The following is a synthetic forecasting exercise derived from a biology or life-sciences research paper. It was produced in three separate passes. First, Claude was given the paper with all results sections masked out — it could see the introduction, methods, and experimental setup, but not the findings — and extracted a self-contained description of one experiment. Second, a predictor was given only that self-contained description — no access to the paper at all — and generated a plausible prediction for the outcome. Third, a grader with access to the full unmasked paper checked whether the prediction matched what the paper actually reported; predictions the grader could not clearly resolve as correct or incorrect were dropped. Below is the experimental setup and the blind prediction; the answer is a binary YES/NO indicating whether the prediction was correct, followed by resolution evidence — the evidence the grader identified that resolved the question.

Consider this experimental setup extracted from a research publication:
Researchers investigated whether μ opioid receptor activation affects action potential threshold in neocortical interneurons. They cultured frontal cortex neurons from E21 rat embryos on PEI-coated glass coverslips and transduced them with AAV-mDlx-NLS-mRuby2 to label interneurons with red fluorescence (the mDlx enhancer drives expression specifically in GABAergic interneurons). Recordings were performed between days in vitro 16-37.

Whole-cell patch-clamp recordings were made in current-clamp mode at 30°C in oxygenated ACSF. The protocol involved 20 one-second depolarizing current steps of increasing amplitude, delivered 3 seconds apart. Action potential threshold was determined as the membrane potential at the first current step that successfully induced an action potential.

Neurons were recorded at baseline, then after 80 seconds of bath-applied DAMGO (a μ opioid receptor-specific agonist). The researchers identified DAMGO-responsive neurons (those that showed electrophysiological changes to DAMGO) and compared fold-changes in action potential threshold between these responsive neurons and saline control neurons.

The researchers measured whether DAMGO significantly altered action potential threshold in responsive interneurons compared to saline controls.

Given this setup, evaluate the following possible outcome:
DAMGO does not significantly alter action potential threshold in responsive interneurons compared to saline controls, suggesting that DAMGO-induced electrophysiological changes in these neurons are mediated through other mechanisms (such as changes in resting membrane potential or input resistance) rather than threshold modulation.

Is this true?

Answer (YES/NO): YES